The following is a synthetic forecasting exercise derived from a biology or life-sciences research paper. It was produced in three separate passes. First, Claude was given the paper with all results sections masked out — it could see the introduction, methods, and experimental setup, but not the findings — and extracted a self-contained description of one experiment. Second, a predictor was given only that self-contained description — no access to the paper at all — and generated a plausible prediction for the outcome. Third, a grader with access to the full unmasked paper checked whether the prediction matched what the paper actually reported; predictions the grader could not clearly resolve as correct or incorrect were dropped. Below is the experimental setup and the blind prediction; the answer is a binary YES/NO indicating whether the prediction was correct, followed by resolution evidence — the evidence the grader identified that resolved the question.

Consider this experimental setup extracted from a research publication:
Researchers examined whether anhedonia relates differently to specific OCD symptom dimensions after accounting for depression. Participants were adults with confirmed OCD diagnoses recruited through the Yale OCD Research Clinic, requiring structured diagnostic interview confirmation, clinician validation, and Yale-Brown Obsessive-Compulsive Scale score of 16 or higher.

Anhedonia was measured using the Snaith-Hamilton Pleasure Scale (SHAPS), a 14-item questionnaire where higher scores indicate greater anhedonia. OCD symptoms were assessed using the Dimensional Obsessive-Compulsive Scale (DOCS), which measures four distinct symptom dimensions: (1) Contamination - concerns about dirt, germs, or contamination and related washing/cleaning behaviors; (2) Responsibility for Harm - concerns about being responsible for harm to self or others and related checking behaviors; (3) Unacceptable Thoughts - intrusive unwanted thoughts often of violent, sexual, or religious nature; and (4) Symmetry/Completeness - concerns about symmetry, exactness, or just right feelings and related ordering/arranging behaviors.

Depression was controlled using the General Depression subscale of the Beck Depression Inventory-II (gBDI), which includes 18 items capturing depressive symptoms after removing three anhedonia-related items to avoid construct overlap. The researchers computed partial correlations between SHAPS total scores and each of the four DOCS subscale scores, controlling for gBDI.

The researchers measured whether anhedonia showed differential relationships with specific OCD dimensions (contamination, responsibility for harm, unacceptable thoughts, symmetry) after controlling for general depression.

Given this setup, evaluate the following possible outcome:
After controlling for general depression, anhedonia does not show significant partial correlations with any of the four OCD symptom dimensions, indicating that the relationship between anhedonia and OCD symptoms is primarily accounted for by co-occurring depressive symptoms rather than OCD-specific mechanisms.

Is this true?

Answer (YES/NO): YES